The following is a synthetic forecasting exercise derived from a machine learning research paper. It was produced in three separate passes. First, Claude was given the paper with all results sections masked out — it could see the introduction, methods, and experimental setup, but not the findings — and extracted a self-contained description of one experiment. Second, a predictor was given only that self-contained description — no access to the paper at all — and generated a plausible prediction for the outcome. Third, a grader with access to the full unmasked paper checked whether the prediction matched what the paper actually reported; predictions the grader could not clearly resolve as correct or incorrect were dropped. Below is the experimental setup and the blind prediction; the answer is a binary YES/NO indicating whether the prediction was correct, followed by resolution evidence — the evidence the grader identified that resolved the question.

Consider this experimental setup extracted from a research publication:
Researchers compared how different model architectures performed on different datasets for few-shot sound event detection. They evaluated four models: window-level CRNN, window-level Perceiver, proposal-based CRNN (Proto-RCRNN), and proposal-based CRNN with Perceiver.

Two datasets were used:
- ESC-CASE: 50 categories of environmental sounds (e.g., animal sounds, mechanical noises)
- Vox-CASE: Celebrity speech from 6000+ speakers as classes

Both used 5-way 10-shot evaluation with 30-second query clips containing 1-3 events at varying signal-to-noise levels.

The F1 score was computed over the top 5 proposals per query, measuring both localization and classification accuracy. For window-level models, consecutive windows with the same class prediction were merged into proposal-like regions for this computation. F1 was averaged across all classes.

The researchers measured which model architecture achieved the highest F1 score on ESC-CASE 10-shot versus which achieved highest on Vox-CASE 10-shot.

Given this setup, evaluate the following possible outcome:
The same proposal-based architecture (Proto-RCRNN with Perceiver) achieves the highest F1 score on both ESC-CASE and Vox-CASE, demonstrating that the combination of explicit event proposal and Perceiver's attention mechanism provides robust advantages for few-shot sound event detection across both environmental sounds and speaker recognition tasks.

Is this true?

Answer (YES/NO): NO